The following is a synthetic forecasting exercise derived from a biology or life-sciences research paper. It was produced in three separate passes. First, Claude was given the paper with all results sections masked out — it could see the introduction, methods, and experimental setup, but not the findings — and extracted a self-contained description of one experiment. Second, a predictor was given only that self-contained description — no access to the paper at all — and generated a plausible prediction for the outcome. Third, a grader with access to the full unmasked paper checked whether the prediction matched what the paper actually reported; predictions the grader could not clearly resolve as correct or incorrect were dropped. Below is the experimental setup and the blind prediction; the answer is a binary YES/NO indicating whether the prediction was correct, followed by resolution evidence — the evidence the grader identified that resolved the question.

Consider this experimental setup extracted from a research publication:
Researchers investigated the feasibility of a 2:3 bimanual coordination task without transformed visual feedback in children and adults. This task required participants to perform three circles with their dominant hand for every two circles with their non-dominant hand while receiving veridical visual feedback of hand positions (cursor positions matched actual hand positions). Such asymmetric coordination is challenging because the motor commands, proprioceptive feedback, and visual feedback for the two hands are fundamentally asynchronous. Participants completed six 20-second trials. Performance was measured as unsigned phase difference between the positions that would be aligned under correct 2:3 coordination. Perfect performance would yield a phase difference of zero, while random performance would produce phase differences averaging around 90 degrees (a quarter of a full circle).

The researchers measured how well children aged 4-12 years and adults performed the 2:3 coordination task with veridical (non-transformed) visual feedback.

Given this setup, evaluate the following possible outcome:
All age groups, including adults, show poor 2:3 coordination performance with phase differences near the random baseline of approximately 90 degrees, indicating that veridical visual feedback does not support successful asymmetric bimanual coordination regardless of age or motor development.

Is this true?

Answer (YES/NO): YES